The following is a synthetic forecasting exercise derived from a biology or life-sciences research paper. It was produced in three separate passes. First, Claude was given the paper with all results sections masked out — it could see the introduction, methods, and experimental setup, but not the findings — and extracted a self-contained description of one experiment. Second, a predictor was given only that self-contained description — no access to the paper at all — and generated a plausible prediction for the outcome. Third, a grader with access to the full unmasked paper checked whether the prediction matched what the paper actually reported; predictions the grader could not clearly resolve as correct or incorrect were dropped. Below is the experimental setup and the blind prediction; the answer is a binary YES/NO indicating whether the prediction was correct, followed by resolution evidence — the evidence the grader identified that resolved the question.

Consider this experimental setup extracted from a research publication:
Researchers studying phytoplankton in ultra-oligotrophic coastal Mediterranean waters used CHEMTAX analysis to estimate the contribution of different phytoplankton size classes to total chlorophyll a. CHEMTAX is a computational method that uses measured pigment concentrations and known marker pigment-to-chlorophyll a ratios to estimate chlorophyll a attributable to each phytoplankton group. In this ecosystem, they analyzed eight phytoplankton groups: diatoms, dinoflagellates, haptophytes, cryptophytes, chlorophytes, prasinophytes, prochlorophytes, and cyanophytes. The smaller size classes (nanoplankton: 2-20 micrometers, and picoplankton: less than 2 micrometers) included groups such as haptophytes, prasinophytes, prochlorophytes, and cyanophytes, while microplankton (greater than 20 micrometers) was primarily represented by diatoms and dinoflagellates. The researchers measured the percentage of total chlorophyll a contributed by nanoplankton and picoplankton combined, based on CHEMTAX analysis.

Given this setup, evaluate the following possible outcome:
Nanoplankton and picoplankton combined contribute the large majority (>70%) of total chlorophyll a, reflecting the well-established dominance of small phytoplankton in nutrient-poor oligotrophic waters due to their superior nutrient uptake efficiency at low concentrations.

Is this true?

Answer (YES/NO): NO